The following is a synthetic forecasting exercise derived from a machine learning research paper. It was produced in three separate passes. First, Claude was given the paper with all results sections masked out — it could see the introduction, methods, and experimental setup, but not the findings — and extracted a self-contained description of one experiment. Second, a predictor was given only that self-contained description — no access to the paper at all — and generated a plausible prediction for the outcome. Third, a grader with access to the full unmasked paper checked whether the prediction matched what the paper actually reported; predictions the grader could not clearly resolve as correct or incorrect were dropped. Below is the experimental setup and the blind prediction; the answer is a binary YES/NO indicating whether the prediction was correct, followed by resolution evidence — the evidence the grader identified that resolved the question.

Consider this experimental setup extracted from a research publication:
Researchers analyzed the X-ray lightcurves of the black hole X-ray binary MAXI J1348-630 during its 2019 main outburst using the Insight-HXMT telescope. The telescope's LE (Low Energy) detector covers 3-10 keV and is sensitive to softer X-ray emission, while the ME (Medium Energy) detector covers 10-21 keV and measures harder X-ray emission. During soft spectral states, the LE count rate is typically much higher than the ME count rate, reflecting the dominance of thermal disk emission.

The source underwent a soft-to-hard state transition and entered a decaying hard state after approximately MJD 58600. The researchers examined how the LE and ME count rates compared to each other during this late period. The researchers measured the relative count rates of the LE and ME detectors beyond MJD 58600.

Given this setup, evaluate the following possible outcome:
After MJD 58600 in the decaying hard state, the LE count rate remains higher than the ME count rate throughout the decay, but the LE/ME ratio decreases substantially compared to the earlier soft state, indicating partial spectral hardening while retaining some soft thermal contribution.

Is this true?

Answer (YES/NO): NO